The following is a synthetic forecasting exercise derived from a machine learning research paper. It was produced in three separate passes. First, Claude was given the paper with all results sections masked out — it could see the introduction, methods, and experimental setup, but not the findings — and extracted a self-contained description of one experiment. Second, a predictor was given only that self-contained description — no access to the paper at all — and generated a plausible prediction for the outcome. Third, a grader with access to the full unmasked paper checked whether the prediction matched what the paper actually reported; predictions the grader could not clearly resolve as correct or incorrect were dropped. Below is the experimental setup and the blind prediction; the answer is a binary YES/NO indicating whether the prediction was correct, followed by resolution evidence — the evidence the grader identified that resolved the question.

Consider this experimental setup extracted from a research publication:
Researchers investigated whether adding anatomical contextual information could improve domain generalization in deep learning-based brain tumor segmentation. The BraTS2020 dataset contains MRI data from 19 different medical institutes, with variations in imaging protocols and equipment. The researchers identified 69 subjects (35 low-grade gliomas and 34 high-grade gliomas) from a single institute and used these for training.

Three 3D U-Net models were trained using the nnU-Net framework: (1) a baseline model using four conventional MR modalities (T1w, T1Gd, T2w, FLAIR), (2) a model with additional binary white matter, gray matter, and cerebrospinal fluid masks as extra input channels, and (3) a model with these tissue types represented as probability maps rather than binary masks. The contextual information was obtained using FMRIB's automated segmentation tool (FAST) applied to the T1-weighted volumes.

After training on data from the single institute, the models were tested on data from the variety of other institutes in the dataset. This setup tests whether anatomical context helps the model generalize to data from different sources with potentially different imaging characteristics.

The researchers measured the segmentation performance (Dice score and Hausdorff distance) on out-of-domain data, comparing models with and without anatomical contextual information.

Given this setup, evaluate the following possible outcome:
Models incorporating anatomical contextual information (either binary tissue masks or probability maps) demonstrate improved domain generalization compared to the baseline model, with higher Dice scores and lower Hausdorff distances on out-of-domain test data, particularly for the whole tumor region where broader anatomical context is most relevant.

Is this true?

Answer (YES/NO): NO